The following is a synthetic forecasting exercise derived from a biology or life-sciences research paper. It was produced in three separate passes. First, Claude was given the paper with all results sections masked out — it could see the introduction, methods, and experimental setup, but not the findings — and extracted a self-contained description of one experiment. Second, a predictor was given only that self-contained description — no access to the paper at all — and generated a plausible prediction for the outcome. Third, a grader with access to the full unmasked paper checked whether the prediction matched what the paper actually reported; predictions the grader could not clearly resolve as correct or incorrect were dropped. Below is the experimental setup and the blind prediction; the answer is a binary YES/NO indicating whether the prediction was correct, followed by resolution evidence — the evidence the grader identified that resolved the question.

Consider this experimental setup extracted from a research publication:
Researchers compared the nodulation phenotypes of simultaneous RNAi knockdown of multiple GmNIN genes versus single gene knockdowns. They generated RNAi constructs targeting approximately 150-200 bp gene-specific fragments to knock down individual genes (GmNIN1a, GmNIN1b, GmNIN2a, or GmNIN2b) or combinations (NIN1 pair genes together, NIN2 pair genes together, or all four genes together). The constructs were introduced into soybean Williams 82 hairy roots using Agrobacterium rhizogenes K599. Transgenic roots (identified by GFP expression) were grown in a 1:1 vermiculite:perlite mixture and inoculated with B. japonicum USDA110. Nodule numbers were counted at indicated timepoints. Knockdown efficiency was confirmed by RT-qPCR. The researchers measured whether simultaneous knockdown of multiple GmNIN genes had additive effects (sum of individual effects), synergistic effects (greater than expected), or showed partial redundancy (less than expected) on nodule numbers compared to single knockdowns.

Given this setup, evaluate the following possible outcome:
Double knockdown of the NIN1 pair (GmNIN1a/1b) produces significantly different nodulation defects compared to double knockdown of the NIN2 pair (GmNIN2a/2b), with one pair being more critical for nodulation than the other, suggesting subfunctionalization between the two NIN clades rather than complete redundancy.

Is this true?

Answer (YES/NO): YES